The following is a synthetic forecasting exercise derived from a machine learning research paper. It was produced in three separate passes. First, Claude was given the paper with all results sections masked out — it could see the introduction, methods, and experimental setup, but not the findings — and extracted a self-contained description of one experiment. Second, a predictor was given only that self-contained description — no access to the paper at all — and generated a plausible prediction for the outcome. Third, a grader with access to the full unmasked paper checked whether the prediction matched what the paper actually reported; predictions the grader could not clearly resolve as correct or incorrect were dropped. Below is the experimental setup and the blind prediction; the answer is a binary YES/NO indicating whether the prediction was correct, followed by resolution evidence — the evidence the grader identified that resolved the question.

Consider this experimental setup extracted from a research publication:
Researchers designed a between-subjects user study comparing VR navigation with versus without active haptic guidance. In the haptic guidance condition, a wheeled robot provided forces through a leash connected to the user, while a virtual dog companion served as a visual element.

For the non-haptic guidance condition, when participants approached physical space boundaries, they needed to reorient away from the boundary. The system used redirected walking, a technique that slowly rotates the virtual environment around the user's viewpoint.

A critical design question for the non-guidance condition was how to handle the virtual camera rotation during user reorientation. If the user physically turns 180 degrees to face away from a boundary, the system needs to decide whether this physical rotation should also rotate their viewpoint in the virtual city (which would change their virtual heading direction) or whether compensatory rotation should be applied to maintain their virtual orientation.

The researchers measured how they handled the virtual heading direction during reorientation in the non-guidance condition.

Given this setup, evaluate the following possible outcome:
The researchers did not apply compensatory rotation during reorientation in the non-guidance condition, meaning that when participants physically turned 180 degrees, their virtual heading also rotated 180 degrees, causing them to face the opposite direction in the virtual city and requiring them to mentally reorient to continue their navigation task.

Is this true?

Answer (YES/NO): NO